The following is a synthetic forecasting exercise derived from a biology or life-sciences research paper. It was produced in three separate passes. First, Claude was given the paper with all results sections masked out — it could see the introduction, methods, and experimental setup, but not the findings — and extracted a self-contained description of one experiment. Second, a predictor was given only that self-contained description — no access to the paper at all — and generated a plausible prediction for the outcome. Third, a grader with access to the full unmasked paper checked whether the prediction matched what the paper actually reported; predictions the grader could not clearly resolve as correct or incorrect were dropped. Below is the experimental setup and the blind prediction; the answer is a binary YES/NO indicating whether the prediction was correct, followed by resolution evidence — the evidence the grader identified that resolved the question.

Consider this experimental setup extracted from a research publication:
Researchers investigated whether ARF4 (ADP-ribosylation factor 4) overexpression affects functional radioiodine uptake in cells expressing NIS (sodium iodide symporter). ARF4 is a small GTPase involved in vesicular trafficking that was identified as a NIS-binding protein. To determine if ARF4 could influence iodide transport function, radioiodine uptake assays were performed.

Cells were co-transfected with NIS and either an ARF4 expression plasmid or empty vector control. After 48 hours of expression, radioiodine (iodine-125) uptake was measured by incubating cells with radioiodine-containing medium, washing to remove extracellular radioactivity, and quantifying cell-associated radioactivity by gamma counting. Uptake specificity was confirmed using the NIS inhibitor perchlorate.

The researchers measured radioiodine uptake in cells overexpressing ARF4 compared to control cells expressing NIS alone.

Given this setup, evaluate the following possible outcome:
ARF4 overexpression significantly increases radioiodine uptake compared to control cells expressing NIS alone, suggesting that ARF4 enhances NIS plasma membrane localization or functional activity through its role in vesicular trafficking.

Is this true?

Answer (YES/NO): YES